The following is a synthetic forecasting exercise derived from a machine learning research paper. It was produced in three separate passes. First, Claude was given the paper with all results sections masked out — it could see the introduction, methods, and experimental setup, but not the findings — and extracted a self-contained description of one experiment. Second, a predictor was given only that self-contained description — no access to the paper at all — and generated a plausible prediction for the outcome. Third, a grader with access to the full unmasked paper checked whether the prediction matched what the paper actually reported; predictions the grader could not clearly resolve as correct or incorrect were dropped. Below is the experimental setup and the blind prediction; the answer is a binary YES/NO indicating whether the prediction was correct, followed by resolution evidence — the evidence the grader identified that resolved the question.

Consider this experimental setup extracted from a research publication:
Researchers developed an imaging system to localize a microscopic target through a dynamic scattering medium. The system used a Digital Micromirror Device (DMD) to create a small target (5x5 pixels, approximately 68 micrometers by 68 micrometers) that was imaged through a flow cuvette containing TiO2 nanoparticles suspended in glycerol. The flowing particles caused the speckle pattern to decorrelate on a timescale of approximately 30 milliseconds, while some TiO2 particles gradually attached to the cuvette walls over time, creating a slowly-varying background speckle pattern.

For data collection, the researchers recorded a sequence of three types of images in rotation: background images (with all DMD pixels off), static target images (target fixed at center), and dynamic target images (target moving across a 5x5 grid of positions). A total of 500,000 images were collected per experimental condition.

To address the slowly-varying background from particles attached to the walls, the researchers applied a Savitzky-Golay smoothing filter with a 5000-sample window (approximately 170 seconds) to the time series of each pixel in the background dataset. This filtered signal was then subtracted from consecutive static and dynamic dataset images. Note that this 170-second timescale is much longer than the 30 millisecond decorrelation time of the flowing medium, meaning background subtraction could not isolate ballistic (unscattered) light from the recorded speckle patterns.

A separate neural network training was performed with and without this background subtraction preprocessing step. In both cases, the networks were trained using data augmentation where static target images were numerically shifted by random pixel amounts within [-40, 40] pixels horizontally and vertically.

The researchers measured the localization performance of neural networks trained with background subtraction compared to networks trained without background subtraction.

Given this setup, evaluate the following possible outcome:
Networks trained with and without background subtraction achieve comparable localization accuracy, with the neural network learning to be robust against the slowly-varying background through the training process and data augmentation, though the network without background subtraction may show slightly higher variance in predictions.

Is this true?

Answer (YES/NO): NO